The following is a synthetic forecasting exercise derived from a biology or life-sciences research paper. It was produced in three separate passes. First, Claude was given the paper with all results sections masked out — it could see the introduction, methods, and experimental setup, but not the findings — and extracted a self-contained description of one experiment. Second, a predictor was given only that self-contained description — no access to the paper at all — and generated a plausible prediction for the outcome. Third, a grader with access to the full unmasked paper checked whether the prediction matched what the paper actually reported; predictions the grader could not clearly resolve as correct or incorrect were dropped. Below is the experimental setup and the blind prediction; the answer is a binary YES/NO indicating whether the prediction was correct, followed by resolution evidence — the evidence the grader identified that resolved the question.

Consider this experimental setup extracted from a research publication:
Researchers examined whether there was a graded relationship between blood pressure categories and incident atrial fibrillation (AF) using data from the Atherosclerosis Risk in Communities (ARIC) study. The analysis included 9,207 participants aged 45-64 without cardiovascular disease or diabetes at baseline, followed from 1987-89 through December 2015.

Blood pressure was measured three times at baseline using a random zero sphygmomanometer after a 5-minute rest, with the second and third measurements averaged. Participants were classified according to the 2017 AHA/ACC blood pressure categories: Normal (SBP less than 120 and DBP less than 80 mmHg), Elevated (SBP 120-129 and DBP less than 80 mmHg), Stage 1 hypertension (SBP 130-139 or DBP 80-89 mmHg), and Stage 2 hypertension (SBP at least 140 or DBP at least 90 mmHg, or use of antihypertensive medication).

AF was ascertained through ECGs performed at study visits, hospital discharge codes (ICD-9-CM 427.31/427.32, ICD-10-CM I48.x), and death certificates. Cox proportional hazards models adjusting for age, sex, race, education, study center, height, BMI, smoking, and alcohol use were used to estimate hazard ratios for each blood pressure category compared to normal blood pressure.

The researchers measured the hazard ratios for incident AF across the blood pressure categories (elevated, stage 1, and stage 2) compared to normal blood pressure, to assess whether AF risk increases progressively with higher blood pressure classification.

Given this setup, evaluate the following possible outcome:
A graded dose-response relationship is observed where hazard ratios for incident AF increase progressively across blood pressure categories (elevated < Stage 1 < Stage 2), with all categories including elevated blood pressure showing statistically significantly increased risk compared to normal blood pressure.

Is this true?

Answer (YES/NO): NO